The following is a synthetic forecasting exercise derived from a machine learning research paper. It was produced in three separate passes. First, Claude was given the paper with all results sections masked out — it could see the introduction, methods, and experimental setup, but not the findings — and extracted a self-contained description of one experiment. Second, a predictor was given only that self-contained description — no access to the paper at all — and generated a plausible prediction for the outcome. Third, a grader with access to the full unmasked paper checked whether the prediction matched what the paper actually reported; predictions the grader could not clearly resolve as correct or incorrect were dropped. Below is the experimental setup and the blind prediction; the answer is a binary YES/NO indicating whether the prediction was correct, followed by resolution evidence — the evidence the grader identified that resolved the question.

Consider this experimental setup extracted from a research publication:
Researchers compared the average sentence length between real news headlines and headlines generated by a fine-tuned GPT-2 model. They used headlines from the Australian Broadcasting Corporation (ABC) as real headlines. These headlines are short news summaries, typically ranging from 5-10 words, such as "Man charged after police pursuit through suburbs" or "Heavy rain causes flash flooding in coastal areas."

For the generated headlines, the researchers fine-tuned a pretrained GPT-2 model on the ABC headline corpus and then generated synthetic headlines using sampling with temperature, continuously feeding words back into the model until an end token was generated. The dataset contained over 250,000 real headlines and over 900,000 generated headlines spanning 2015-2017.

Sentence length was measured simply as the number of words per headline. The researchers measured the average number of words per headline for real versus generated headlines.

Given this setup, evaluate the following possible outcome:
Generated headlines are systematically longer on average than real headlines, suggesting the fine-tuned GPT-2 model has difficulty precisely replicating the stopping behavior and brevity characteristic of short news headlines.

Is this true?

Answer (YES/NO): YES